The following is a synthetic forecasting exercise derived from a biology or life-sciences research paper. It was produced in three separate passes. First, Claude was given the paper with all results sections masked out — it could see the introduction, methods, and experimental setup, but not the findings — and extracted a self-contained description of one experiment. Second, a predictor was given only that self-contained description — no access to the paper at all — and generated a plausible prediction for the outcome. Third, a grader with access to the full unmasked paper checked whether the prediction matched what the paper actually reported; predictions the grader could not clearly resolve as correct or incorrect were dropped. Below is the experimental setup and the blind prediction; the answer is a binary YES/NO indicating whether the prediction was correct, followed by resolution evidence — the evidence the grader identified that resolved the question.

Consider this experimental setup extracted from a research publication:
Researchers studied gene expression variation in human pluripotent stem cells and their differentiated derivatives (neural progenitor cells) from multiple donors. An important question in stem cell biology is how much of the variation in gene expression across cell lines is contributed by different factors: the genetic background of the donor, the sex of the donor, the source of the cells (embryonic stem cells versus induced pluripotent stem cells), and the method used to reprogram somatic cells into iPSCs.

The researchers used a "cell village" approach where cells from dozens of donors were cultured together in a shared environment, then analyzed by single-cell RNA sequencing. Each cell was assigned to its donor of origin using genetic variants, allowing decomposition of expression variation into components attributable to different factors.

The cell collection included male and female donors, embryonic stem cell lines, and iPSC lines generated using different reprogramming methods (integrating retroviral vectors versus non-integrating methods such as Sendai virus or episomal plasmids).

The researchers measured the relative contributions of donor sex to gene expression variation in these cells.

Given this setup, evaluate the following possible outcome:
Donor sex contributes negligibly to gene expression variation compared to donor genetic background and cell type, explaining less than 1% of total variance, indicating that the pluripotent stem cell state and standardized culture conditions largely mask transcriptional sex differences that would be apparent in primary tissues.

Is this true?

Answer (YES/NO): NO